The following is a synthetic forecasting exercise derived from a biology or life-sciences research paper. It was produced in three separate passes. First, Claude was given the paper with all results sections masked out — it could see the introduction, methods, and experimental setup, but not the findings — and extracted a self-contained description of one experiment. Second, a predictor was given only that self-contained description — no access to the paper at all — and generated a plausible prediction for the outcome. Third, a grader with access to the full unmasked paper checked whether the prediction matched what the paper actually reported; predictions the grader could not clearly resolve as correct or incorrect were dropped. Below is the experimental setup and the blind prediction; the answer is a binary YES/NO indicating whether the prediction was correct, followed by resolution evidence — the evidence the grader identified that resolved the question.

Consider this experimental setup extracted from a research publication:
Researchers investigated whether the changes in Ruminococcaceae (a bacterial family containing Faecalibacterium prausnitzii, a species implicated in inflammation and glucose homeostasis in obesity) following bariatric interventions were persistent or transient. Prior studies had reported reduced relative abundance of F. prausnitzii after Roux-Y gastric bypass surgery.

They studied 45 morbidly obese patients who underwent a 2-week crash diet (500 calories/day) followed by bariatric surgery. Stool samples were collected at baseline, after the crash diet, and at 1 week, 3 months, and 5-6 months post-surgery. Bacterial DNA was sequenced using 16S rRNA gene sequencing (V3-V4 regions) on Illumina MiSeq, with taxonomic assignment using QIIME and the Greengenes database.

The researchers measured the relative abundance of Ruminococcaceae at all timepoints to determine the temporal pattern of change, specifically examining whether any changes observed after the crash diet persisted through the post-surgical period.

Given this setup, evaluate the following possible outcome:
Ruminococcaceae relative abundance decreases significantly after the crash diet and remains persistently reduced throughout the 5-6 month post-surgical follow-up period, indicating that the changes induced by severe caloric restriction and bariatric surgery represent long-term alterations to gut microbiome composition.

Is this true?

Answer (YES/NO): NO